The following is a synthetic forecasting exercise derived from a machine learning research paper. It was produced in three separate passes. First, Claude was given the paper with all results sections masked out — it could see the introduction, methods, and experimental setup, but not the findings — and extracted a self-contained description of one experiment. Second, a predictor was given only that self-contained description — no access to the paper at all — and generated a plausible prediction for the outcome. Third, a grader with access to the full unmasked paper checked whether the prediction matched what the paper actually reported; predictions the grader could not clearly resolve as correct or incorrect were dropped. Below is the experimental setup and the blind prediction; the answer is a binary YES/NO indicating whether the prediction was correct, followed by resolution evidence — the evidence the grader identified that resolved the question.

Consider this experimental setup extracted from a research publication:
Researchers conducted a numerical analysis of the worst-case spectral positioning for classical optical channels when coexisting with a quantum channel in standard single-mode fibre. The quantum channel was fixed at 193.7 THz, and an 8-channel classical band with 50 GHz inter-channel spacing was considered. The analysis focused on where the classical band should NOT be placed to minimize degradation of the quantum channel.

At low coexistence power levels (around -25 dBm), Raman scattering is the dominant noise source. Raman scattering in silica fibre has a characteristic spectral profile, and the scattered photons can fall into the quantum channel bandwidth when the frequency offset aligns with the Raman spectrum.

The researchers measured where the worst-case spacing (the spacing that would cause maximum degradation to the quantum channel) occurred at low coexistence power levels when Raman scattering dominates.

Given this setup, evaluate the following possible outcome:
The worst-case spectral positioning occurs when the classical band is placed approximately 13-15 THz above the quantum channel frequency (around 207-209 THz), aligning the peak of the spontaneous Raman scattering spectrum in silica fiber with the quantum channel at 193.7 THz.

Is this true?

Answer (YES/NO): NO